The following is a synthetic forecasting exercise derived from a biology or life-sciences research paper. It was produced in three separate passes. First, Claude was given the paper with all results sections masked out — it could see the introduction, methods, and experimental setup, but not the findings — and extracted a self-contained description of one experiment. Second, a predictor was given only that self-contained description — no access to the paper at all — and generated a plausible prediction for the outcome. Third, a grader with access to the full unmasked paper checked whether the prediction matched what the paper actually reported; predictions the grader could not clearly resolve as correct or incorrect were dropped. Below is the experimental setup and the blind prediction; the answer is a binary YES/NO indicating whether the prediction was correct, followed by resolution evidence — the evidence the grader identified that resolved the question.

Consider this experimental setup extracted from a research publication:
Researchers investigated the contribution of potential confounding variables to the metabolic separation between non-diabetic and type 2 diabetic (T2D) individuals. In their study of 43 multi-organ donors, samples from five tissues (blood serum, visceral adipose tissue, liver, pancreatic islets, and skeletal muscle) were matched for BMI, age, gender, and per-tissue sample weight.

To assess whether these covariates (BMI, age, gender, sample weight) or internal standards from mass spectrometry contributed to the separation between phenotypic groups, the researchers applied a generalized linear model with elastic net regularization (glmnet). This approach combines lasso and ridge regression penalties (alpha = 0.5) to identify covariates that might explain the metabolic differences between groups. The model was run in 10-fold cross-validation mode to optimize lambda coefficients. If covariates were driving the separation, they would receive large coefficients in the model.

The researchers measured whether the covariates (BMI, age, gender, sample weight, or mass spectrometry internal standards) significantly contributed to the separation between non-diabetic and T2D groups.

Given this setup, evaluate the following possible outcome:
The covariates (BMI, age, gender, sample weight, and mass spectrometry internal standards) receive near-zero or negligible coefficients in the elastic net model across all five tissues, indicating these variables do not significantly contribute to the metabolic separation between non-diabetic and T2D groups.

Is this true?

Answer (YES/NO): YES